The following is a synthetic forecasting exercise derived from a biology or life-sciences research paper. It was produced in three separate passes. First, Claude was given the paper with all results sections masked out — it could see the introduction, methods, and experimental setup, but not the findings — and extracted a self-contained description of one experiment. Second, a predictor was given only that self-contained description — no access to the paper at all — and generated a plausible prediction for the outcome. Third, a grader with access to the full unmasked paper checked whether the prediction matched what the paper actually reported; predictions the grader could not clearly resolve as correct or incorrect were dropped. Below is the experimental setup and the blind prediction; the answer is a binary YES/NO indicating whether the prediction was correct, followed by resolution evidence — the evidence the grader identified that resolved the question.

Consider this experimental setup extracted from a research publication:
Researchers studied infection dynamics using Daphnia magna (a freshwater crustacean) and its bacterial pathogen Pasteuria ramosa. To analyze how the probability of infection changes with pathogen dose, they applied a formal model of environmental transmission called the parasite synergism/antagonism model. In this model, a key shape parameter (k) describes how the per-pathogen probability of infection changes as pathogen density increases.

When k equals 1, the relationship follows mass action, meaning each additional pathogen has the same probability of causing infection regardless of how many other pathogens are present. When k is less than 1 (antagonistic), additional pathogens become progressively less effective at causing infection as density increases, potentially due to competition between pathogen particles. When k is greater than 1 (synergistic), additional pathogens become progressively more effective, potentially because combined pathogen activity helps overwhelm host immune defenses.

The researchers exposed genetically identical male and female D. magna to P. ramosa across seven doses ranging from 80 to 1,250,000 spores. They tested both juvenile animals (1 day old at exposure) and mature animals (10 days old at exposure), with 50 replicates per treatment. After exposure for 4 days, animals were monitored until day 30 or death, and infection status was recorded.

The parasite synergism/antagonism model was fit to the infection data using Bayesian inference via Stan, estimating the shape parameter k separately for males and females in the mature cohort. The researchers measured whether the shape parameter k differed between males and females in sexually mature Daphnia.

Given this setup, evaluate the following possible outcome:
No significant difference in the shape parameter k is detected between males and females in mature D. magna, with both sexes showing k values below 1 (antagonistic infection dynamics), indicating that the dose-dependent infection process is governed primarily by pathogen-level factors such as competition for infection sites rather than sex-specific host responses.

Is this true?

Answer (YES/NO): NO